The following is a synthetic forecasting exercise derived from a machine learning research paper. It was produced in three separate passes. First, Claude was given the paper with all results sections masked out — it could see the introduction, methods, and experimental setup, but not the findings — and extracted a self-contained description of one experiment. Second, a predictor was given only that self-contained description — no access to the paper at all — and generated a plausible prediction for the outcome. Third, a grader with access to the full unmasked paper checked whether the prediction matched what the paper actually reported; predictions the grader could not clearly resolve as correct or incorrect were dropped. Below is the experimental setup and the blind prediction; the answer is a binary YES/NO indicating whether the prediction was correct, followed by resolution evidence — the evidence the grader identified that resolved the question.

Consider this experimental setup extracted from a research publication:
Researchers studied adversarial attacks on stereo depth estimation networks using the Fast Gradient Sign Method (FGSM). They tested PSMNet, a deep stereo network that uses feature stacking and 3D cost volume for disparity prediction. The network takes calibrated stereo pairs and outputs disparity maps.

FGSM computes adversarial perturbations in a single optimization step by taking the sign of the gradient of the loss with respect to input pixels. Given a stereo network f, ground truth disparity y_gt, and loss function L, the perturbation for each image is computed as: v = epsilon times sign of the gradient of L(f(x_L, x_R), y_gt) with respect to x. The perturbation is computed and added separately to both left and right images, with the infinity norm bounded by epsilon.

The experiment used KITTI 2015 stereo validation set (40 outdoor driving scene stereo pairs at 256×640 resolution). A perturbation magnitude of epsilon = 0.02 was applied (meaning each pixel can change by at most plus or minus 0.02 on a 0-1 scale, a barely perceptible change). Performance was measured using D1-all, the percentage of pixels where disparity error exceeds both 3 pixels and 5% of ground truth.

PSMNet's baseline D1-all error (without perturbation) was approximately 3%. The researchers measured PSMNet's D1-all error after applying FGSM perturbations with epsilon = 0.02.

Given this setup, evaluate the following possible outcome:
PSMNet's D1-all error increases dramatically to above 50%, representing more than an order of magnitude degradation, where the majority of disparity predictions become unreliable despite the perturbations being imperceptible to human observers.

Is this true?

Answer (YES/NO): YES